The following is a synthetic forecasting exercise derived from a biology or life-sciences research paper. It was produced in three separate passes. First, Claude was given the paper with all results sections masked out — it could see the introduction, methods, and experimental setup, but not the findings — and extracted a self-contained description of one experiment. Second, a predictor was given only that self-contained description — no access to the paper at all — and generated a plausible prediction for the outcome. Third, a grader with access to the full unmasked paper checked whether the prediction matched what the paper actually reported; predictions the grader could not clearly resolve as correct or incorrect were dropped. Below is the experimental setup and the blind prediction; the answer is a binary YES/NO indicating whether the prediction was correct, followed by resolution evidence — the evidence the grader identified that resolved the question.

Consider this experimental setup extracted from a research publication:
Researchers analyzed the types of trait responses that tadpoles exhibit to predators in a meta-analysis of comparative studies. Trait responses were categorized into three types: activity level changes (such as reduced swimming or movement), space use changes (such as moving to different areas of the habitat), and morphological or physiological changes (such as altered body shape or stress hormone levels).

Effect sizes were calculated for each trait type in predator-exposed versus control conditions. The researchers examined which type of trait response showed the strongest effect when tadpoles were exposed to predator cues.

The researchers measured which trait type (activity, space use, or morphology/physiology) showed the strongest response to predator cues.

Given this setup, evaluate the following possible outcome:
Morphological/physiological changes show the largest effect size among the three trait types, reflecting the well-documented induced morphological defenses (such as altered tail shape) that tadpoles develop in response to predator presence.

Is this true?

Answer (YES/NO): NO